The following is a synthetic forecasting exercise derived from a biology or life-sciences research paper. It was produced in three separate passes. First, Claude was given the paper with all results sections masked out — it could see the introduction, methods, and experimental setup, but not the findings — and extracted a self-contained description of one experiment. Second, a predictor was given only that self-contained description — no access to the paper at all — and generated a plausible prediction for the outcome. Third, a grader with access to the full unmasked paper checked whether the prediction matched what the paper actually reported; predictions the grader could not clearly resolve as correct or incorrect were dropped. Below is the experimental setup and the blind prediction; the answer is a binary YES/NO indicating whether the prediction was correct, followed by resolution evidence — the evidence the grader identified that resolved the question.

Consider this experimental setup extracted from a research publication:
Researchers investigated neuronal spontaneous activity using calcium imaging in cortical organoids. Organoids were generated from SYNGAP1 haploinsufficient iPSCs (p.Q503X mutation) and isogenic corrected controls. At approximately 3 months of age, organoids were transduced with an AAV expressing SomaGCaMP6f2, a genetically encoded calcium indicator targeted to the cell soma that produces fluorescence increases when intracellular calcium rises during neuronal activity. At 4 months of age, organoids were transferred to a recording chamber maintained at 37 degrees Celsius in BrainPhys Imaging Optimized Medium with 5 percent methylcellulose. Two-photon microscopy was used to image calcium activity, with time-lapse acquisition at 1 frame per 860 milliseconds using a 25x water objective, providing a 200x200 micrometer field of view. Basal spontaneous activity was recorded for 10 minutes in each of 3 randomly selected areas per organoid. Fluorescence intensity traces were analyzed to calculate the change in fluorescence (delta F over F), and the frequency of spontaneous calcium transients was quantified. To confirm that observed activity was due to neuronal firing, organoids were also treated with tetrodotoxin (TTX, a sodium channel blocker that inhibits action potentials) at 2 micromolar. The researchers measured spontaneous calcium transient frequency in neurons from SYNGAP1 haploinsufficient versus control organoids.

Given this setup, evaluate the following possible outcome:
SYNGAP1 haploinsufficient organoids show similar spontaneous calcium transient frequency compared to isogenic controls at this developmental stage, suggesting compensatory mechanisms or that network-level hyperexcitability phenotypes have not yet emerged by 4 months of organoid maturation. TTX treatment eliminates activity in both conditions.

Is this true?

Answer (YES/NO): NO